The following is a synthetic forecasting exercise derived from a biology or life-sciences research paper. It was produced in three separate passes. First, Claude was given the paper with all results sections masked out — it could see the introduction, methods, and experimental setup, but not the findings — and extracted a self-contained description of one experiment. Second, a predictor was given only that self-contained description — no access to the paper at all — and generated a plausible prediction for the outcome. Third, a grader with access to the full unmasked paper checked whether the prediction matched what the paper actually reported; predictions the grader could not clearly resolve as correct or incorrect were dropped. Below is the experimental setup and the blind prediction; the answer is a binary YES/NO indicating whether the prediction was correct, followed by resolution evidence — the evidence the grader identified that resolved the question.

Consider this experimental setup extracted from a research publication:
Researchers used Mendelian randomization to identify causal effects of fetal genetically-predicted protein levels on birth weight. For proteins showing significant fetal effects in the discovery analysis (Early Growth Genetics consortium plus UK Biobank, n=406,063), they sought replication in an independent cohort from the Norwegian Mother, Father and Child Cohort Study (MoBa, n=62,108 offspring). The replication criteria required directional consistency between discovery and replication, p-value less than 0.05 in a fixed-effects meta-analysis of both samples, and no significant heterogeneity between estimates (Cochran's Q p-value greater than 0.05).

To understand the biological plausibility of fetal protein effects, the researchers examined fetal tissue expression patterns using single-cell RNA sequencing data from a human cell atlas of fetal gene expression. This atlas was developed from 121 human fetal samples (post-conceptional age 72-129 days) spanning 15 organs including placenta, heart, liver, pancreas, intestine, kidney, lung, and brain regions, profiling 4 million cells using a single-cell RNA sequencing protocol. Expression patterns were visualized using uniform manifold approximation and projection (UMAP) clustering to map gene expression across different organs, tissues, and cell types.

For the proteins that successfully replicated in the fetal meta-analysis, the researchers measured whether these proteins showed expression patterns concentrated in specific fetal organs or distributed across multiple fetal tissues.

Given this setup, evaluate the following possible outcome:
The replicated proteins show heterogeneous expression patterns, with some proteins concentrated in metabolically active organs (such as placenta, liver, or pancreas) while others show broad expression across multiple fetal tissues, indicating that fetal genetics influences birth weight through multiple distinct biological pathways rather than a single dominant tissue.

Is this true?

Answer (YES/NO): YES